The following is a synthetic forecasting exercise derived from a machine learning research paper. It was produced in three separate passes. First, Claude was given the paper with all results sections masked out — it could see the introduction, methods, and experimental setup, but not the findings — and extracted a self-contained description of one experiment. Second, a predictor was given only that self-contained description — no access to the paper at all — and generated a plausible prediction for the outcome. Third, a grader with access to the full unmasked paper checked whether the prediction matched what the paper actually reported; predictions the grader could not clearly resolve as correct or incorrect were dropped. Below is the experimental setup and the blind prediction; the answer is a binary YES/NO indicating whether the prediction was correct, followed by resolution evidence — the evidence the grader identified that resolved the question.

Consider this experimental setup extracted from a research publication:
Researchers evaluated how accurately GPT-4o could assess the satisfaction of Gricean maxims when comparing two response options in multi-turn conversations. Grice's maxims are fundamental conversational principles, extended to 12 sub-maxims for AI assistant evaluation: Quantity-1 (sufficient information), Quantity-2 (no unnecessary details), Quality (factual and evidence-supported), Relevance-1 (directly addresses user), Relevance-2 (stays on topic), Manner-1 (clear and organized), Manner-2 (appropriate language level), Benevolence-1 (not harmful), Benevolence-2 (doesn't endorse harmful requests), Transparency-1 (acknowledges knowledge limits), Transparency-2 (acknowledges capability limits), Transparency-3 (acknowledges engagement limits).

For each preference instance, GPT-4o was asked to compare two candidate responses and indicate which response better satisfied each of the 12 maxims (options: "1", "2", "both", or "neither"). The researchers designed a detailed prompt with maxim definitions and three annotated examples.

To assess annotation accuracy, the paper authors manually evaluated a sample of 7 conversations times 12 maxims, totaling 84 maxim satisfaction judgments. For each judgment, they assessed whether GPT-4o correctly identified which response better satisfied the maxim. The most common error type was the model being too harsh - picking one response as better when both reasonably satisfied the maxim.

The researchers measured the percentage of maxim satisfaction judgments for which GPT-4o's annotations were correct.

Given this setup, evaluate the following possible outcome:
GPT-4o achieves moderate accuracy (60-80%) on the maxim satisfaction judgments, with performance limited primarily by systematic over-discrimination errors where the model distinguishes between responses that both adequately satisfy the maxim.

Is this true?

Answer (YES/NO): NO